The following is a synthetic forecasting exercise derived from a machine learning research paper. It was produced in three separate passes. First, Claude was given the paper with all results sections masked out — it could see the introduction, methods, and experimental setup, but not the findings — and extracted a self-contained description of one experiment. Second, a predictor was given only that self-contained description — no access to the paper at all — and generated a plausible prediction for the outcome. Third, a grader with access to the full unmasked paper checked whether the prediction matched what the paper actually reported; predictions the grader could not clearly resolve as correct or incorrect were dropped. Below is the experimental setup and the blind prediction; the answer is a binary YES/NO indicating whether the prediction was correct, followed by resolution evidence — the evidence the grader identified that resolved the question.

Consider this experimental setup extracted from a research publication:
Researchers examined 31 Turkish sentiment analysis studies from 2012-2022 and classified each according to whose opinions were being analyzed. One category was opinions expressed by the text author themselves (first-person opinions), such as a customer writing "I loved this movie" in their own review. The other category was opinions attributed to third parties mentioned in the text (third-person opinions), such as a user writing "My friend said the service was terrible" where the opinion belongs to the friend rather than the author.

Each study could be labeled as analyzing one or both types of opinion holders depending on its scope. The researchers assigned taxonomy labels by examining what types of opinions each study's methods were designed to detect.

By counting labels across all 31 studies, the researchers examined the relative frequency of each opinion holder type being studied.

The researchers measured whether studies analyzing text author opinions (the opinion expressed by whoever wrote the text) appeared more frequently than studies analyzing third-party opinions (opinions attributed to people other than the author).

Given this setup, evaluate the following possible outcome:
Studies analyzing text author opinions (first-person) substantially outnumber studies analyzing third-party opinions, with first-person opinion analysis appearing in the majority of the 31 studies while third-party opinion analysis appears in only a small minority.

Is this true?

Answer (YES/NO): NO